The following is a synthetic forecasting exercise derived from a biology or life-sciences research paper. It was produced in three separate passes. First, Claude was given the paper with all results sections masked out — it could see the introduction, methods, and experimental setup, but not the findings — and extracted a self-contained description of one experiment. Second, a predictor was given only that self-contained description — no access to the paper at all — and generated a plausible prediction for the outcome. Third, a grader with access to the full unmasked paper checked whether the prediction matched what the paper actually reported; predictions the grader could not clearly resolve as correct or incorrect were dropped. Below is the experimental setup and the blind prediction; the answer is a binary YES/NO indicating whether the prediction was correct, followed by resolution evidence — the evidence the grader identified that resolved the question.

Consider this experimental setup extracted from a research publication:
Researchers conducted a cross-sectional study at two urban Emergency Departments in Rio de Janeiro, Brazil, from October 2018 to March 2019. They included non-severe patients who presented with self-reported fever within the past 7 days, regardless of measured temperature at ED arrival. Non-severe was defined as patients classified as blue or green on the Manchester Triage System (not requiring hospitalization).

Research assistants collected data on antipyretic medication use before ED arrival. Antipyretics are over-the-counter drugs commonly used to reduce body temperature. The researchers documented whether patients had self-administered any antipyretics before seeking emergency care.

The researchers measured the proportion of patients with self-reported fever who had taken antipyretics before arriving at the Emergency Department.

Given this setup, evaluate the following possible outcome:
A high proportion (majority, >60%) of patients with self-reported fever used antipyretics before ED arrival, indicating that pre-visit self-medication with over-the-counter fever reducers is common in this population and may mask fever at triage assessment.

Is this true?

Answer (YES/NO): YES